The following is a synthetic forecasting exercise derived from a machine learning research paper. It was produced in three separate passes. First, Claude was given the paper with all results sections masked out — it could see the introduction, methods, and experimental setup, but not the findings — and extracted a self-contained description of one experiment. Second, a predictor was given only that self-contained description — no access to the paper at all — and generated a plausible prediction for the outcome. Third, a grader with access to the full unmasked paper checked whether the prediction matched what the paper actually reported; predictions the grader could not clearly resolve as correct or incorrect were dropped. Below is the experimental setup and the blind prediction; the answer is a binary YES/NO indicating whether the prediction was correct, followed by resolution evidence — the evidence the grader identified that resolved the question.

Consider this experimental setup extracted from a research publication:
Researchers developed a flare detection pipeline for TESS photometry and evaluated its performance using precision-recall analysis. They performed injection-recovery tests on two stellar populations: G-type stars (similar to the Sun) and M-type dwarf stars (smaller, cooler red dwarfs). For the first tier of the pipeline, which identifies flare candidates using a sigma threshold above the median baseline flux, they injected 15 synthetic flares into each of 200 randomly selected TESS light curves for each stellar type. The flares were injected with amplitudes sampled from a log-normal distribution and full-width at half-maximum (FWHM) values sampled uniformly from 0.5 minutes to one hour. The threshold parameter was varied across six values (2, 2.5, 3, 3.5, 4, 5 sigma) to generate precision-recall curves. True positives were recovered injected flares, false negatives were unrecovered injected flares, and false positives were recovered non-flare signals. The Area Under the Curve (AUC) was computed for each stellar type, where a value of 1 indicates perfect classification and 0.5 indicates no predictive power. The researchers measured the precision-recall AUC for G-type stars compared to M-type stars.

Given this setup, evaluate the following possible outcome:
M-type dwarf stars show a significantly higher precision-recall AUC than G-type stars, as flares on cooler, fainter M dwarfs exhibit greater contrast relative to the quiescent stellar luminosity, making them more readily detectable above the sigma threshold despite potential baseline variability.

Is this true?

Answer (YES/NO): NO